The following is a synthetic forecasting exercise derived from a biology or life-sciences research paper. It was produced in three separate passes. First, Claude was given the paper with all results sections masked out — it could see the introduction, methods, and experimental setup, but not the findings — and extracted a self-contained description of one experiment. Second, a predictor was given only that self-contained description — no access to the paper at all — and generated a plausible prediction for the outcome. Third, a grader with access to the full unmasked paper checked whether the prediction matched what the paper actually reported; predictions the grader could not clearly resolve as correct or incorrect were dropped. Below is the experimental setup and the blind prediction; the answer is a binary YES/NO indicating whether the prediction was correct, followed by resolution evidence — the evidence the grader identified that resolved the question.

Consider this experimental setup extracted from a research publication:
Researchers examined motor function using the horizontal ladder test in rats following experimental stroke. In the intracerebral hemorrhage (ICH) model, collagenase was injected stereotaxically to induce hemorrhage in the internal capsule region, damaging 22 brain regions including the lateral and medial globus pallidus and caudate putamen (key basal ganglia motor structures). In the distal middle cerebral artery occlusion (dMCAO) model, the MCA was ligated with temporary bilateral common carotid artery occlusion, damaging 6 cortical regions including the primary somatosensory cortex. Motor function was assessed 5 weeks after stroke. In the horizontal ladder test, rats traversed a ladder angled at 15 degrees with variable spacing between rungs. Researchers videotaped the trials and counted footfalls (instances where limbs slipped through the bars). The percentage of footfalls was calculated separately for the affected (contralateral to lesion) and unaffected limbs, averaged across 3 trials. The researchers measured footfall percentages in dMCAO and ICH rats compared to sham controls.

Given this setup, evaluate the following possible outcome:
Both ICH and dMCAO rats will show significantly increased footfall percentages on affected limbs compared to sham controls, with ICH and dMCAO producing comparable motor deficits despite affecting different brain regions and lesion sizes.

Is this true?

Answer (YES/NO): YES